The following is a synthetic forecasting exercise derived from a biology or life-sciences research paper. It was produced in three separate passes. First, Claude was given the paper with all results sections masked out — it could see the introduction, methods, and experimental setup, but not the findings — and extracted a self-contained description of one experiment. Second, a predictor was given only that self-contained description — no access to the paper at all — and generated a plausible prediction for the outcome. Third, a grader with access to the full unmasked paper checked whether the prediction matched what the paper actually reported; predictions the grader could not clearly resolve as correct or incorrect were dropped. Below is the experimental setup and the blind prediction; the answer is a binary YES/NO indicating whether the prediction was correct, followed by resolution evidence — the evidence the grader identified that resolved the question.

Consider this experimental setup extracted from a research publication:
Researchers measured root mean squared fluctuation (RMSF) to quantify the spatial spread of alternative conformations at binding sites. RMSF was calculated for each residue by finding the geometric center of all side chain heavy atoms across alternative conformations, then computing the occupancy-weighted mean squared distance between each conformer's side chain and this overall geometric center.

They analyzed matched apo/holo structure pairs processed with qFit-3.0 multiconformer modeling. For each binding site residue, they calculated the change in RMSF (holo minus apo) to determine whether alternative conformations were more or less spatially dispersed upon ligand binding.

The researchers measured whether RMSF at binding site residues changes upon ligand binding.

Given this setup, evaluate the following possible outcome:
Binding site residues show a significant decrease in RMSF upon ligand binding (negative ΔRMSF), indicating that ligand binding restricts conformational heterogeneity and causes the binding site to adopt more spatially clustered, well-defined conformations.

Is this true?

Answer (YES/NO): YES